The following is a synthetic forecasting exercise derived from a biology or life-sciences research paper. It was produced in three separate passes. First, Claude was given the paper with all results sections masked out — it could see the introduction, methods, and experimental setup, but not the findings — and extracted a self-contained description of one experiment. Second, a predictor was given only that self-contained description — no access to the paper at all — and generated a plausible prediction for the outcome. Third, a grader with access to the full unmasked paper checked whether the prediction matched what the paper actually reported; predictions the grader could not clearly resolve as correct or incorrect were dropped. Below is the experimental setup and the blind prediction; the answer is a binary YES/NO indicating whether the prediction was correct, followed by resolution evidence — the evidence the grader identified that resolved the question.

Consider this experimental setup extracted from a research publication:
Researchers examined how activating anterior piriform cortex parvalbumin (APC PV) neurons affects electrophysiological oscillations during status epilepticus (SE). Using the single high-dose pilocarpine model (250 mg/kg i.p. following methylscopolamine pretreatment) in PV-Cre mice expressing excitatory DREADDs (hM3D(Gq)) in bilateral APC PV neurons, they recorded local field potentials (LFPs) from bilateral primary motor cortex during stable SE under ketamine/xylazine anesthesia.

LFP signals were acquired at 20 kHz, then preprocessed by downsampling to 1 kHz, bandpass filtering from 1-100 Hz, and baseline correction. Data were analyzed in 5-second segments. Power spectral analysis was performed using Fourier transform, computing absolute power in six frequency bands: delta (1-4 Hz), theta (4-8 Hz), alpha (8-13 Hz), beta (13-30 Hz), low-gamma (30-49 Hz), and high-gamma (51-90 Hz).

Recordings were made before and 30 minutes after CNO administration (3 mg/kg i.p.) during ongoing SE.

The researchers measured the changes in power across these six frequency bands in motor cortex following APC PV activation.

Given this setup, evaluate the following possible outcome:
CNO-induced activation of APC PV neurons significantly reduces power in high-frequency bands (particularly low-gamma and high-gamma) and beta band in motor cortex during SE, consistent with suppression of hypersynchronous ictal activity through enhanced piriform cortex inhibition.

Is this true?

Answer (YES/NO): NO